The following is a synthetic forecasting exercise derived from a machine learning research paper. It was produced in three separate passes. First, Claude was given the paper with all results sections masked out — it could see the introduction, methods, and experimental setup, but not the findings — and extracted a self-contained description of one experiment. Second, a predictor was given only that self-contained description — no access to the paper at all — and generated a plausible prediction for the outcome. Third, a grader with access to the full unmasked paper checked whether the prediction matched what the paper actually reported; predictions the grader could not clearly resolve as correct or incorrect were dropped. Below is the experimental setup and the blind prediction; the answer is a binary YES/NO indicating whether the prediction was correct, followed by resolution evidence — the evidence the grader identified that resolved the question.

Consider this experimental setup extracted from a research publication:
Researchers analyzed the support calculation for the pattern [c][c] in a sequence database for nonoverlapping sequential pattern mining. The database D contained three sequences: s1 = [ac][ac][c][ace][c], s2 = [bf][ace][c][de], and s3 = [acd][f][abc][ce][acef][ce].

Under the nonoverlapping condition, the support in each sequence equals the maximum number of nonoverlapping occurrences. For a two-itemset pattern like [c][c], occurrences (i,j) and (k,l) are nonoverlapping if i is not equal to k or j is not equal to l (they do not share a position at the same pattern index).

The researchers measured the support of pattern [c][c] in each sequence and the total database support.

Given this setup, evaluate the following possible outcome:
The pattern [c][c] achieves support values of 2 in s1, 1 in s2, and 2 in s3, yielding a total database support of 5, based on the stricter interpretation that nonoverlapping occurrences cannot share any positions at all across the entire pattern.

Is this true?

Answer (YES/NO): NO